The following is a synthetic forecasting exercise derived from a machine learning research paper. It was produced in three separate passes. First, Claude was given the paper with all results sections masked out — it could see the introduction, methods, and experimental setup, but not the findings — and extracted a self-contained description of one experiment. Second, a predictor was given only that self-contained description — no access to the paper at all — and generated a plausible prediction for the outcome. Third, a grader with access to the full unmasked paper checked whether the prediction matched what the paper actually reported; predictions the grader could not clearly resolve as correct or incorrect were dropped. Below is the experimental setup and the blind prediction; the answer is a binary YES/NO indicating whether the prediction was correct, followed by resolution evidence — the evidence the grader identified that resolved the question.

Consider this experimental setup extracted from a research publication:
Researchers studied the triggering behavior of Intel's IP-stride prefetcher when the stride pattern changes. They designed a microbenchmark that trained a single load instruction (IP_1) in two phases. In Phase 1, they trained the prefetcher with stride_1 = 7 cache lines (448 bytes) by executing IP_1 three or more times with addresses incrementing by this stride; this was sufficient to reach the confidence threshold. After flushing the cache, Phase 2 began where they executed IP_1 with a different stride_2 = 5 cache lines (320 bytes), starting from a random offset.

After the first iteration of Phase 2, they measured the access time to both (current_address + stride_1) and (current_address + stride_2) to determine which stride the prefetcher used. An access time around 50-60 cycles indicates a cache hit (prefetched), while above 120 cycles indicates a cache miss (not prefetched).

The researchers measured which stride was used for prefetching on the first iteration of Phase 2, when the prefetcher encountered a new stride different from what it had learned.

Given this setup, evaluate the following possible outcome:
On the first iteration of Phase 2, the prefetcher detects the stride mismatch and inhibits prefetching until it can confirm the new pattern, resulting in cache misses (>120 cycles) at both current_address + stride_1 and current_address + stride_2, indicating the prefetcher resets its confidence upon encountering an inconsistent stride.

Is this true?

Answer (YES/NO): NO